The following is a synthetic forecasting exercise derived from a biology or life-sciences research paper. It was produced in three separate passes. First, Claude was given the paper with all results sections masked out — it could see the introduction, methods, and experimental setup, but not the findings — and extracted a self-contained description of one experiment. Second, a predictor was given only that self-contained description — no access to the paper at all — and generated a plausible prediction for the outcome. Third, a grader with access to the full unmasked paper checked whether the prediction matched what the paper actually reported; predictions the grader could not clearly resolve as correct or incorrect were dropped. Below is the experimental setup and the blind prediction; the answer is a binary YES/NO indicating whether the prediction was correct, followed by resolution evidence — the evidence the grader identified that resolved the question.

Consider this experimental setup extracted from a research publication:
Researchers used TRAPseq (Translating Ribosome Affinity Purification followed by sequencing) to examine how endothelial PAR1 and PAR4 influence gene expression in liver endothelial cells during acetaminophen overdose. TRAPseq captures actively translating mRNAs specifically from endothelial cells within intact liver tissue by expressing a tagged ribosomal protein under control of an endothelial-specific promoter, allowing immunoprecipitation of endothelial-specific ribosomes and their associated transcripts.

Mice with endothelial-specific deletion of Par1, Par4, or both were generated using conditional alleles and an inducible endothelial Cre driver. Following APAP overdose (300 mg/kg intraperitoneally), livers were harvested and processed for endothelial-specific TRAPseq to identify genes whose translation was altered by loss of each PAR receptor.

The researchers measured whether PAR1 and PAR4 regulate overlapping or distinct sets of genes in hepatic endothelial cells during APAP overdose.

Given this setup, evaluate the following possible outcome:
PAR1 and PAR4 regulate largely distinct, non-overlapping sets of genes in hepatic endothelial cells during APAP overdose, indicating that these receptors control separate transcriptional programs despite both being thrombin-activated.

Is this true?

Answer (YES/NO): NO